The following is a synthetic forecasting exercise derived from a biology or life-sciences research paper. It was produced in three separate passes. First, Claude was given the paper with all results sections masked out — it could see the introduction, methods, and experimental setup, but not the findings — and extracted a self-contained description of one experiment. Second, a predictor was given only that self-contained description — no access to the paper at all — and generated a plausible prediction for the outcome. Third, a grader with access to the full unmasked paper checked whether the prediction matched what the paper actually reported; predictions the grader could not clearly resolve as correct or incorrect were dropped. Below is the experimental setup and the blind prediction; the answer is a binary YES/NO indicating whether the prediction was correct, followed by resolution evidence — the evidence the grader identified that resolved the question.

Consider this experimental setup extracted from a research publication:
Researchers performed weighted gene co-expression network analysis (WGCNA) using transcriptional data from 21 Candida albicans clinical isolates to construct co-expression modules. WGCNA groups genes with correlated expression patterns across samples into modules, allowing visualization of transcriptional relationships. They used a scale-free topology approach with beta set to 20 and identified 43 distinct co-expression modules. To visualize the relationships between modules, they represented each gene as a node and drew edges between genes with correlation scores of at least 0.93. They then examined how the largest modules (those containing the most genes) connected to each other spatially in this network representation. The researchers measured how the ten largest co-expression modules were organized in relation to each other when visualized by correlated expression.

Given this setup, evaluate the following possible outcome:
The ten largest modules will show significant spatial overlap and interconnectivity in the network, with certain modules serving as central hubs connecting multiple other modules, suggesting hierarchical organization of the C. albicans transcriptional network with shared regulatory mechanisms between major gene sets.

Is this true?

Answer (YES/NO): NO